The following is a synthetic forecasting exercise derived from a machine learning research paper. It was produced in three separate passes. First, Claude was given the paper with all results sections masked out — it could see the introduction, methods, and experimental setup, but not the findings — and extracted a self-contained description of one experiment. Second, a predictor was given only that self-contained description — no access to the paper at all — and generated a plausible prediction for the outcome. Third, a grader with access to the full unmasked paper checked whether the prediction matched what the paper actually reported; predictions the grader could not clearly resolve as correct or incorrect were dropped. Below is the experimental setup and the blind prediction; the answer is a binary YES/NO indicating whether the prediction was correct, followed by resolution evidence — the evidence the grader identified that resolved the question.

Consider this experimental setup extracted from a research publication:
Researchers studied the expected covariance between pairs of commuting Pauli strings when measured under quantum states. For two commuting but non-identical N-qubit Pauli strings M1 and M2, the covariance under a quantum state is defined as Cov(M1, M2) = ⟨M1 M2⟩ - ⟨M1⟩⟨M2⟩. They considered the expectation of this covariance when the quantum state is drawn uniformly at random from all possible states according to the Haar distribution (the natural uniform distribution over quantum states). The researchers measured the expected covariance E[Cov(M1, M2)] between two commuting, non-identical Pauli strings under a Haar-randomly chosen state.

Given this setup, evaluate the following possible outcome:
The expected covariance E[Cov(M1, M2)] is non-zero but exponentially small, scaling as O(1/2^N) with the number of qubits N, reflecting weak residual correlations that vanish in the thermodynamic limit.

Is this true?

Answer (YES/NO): NO